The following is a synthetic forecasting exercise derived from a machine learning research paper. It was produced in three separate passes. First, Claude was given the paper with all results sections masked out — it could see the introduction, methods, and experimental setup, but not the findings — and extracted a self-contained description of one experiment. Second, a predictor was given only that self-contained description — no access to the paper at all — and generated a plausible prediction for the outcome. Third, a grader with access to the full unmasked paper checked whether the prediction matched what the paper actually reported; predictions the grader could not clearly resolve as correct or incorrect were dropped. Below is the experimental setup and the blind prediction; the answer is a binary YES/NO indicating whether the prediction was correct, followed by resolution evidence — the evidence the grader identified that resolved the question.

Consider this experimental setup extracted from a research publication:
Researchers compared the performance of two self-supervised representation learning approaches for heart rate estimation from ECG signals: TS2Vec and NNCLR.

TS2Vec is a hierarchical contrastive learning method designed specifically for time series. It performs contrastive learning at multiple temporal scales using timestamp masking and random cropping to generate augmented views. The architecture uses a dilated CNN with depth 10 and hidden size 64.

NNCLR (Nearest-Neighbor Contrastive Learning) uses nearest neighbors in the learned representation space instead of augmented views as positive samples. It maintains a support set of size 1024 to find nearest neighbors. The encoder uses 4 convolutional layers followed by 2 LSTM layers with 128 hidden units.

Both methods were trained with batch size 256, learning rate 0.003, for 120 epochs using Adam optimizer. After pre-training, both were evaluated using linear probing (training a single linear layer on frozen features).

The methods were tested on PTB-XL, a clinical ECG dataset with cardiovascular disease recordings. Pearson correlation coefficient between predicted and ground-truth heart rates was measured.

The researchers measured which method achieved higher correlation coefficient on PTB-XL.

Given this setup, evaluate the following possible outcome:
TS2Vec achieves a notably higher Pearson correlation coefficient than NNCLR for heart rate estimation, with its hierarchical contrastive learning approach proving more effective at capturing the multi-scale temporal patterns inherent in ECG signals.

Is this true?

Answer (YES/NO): NO